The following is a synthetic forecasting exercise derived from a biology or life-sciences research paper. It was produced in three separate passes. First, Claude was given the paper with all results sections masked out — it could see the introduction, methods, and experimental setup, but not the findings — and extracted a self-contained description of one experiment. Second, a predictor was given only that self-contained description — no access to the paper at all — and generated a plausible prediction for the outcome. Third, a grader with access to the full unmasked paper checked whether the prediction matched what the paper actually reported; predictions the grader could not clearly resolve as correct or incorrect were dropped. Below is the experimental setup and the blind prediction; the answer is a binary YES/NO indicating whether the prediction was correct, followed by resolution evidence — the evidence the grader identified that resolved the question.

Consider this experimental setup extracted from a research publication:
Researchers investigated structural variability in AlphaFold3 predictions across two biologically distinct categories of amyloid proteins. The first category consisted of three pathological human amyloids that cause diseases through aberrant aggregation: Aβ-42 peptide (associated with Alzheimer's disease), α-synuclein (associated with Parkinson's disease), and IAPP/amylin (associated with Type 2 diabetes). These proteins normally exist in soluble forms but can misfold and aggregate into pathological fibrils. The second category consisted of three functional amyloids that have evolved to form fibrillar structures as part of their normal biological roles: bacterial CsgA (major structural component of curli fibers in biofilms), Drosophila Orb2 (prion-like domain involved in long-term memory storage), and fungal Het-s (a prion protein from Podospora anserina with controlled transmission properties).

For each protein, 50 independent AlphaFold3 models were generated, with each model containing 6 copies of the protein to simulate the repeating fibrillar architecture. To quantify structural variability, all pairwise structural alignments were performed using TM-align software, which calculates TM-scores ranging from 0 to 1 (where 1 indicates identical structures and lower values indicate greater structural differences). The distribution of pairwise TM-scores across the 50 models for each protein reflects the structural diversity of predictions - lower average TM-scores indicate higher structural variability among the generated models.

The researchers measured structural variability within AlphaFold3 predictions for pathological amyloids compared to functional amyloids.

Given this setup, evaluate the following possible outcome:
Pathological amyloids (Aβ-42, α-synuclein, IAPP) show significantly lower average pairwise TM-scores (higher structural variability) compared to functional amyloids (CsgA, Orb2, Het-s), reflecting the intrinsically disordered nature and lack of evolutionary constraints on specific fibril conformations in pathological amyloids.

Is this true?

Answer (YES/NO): YES